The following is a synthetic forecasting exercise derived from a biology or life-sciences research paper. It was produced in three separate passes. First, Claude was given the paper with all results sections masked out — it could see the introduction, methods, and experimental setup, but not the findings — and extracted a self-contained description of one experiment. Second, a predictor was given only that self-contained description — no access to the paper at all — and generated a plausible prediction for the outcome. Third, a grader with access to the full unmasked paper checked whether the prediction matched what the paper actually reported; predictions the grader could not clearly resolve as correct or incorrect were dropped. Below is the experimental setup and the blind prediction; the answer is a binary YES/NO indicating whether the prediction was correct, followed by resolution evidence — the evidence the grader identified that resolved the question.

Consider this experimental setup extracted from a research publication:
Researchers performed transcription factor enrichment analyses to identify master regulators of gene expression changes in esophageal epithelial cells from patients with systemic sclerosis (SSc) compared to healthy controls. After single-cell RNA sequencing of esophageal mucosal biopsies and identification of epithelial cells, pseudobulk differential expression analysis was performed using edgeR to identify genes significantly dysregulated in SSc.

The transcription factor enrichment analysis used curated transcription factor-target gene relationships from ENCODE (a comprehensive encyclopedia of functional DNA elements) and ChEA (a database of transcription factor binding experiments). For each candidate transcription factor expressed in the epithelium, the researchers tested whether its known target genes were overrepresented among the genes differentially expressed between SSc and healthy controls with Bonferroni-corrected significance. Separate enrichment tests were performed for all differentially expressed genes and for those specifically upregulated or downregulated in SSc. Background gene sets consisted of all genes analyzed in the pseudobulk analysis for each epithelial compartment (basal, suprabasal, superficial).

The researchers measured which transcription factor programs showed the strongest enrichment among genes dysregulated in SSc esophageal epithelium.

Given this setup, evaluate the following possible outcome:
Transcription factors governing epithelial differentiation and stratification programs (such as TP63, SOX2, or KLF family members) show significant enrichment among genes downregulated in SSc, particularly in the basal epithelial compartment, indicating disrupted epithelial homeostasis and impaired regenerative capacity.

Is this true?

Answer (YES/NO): NO